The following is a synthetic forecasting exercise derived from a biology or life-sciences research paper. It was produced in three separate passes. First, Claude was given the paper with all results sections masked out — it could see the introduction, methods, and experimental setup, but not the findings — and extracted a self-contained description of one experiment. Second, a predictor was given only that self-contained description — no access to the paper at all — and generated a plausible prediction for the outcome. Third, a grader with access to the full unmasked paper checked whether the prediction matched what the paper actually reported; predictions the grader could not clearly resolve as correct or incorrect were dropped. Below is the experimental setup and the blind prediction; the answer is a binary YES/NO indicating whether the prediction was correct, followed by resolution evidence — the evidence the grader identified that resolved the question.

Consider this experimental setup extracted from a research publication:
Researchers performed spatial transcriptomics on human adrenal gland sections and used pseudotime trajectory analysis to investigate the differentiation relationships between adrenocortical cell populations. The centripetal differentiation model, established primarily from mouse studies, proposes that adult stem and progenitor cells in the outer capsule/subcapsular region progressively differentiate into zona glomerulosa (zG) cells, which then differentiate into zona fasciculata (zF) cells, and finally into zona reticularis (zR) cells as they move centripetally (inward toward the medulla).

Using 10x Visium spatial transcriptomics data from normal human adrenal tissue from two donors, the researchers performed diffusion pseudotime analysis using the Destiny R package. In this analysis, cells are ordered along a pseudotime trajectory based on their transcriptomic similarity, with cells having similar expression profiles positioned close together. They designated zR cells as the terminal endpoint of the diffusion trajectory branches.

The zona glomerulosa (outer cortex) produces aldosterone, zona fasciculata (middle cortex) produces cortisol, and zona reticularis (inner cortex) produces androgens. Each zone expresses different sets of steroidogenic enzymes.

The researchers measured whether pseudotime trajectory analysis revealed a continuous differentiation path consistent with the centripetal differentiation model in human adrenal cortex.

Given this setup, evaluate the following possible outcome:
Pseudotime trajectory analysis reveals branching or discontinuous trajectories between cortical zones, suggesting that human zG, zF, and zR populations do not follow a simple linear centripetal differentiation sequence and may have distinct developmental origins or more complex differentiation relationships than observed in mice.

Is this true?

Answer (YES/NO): NO